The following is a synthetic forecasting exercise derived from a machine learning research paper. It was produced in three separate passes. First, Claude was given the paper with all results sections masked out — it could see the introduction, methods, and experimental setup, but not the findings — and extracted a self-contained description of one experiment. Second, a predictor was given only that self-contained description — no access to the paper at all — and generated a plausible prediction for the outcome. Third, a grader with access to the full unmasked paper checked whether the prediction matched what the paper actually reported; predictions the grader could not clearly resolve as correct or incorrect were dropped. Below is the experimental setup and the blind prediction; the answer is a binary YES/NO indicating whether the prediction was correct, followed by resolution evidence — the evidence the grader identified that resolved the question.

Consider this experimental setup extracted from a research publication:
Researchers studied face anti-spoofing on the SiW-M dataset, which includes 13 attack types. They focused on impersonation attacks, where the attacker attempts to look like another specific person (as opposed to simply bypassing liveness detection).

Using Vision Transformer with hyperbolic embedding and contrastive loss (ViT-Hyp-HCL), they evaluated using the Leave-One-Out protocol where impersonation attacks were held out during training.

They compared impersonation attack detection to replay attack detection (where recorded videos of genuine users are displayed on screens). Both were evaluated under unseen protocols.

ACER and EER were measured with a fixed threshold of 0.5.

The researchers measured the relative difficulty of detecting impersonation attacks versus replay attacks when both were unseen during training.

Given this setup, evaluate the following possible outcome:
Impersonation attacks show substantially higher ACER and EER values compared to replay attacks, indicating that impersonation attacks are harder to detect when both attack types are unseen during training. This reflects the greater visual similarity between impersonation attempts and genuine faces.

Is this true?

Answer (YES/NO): NO